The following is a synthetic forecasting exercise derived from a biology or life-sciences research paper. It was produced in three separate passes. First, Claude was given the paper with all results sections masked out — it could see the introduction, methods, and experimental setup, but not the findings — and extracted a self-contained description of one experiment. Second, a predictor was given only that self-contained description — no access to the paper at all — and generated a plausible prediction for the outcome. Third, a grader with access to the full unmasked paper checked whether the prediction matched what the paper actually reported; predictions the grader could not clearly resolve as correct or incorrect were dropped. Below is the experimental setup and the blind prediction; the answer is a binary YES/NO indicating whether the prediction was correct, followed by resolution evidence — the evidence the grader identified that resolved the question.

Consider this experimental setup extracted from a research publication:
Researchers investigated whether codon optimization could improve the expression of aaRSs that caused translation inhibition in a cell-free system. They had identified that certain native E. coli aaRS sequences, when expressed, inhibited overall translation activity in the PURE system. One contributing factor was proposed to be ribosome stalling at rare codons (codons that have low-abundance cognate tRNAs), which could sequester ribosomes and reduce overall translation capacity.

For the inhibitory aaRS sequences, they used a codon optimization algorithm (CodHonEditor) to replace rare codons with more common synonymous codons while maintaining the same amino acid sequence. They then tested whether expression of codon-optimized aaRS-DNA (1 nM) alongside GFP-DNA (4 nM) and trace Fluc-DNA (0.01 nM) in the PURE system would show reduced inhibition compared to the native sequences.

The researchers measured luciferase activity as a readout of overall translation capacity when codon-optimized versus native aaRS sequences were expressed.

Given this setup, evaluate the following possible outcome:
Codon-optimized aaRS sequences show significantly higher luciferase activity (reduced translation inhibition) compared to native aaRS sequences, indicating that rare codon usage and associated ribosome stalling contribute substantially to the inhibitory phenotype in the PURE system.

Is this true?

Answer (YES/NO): NO